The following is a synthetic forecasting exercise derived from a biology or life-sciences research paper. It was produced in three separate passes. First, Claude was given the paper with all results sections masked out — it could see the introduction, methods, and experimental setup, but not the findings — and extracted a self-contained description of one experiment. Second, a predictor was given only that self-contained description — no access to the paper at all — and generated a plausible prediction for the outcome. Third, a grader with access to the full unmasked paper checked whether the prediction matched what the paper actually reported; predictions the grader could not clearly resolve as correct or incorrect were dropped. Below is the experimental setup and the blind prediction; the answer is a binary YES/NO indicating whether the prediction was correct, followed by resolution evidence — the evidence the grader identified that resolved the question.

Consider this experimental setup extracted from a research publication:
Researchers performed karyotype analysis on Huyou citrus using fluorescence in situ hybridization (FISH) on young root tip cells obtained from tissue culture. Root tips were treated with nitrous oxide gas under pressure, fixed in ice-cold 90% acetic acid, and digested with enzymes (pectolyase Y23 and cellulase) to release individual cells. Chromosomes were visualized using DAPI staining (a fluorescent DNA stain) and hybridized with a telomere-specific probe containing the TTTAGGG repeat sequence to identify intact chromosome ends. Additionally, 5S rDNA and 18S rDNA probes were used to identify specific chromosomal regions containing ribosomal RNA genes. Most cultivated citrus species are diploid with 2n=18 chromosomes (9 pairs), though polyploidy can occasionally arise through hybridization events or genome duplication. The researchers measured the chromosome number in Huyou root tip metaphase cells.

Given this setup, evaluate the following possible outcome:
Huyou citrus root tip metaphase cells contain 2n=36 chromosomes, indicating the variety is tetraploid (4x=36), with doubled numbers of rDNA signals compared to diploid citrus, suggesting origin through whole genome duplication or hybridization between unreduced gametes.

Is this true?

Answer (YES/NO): NO